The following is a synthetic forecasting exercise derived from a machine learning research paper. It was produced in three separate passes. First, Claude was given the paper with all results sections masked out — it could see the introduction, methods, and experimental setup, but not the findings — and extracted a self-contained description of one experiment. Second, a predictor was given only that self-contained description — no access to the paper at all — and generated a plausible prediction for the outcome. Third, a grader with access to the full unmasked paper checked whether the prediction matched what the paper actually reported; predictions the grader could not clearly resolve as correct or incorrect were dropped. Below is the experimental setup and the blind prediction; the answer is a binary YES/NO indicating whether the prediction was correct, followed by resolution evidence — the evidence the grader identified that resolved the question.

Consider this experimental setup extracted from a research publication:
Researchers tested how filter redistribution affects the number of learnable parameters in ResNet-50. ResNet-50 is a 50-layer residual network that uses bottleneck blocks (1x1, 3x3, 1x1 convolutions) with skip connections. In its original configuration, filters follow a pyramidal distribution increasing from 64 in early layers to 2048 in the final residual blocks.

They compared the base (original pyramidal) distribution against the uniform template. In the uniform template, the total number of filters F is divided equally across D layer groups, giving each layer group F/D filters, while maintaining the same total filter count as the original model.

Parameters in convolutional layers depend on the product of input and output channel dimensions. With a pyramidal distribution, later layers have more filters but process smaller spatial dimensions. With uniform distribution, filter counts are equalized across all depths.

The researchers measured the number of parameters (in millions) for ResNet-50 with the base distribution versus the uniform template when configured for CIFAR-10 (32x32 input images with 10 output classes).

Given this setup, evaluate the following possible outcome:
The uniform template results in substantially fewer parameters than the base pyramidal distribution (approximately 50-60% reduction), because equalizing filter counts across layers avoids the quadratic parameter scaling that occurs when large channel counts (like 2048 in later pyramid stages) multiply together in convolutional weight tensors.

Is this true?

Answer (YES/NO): NO